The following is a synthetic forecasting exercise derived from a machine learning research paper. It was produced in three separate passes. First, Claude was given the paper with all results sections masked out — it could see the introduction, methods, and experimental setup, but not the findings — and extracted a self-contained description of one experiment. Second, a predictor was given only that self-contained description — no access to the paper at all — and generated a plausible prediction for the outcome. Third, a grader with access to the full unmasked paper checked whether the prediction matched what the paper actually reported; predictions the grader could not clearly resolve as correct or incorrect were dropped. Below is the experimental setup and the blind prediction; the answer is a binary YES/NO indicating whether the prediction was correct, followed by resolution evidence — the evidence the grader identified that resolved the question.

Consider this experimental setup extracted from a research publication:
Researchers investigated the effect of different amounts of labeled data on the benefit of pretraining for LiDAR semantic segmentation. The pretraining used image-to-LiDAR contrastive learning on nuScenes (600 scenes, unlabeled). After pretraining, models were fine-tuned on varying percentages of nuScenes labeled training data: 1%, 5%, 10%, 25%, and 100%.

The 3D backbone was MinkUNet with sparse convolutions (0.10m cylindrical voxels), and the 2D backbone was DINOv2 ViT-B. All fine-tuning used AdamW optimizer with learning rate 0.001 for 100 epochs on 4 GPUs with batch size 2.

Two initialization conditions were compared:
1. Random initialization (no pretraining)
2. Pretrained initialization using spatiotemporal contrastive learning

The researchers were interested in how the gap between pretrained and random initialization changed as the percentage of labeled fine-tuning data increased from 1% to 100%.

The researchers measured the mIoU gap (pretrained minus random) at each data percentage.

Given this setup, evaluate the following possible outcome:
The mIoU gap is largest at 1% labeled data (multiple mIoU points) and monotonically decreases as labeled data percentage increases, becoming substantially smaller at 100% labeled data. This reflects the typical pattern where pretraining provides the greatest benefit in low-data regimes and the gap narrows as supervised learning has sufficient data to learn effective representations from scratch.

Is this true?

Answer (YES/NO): NO